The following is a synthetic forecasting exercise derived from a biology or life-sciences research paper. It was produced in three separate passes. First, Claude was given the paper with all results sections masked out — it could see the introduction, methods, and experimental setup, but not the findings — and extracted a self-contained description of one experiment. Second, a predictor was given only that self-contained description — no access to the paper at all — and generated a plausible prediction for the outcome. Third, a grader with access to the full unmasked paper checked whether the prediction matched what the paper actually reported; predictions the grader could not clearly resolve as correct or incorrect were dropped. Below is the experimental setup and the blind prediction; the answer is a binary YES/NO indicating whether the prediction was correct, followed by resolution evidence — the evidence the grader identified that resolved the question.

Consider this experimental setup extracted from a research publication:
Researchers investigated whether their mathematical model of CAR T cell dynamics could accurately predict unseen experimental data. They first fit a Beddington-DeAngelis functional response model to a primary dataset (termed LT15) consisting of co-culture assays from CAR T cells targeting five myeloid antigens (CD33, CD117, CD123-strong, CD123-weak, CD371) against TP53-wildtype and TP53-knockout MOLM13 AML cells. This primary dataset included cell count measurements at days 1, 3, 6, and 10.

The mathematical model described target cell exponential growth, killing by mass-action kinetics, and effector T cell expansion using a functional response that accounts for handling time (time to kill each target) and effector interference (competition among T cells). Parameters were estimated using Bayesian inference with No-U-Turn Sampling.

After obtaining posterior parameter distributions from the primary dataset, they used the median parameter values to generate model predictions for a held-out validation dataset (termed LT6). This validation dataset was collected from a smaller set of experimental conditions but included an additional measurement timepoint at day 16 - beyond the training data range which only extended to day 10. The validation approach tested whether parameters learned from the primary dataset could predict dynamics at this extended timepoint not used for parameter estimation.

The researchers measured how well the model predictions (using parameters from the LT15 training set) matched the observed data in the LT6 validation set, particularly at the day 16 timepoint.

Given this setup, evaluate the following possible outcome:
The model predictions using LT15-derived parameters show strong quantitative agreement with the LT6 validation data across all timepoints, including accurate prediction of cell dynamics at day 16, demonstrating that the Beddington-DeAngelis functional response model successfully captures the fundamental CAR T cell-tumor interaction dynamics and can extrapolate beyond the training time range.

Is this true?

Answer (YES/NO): NO